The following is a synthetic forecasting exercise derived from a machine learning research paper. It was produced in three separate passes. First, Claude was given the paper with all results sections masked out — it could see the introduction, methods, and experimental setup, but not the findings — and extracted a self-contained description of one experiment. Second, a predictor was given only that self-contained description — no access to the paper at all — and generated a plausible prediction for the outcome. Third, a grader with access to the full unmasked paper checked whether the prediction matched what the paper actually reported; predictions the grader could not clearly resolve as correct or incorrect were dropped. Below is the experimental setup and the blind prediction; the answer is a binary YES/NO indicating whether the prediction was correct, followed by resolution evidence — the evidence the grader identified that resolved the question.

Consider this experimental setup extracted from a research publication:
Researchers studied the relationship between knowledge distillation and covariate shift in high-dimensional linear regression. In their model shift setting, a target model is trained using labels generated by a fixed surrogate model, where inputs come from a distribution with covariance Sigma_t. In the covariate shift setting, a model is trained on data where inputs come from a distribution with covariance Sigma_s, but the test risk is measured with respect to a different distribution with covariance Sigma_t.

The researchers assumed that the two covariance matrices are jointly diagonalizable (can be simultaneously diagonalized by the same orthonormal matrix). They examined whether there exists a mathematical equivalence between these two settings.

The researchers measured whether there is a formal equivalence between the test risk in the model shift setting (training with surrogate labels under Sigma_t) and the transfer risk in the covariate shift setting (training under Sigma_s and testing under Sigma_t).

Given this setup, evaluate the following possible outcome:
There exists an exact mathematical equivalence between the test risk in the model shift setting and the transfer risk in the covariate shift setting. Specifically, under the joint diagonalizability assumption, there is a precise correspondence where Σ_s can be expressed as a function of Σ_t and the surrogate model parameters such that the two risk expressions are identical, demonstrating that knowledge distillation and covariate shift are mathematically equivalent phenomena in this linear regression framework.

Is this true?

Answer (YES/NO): YES